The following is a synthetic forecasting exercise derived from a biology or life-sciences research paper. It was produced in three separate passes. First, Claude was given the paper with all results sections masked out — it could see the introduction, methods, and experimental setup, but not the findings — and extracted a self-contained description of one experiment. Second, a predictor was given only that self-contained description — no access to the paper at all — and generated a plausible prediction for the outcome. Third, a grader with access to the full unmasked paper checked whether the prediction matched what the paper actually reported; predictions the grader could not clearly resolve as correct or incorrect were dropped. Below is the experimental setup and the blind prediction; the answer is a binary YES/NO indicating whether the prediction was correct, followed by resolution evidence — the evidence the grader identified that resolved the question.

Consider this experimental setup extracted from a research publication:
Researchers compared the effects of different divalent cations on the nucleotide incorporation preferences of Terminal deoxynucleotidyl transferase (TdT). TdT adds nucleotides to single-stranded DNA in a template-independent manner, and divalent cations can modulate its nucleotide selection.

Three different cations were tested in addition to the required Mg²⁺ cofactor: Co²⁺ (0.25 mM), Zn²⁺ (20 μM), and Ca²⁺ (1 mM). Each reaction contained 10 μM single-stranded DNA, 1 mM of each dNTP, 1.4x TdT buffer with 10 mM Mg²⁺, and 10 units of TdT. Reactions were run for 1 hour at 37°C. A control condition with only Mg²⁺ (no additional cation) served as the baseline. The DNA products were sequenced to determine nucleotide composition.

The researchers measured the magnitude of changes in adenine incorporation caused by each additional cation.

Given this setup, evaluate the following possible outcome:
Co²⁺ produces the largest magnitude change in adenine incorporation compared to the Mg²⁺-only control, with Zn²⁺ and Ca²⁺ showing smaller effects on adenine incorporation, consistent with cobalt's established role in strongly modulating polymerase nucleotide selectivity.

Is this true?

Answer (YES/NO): NO